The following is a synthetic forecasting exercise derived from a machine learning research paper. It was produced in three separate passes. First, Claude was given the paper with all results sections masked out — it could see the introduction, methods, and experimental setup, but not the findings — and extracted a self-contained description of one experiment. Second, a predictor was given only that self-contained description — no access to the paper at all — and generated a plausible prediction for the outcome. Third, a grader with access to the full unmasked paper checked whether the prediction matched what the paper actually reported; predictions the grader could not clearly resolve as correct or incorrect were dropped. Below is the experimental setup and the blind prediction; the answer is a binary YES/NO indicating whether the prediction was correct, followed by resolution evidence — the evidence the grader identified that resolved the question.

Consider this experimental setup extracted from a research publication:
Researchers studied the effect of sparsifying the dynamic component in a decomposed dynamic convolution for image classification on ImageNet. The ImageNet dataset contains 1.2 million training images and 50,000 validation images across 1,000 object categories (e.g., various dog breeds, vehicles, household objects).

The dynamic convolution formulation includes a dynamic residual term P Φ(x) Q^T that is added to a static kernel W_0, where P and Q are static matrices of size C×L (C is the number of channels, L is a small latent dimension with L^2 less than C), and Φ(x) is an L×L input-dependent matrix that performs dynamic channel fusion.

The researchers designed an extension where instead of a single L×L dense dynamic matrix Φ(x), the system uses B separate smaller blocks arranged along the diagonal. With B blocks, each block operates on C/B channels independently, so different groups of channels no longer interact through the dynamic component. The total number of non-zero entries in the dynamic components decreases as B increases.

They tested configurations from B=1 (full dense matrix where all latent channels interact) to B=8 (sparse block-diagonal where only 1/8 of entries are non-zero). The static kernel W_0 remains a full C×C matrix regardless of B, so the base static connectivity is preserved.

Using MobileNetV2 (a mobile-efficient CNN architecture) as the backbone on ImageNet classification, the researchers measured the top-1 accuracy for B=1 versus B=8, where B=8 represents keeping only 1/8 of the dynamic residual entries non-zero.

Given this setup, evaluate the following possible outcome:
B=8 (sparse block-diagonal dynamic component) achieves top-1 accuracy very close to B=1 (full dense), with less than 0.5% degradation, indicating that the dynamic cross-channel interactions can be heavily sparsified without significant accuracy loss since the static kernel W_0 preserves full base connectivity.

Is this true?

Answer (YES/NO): NO